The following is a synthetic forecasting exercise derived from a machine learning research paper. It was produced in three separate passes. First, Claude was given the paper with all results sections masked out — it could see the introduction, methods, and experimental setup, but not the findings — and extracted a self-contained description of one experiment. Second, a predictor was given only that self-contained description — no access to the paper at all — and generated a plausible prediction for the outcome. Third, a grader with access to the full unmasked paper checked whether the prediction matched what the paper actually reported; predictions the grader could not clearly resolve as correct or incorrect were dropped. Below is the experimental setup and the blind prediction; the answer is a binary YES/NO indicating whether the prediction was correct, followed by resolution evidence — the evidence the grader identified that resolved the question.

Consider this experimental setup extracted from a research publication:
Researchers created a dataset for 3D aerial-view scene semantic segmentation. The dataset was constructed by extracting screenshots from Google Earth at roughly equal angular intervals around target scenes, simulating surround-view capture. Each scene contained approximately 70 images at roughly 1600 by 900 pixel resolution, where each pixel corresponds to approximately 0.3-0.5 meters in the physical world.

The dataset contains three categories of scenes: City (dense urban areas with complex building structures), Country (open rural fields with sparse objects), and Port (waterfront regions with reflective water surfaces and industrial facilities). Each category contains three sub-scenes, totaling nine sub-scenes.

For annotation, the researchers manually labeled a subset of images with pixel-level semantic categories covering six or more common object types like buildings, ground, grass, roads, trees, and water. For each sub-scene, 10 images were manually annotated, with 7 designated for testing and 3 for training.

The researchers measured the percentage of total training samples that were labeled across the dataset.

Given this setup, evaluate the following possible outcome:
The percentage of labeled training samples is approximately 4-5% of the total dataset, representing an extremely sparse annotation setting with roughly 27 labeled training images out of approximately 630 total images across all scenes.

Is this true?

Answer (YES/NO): NO